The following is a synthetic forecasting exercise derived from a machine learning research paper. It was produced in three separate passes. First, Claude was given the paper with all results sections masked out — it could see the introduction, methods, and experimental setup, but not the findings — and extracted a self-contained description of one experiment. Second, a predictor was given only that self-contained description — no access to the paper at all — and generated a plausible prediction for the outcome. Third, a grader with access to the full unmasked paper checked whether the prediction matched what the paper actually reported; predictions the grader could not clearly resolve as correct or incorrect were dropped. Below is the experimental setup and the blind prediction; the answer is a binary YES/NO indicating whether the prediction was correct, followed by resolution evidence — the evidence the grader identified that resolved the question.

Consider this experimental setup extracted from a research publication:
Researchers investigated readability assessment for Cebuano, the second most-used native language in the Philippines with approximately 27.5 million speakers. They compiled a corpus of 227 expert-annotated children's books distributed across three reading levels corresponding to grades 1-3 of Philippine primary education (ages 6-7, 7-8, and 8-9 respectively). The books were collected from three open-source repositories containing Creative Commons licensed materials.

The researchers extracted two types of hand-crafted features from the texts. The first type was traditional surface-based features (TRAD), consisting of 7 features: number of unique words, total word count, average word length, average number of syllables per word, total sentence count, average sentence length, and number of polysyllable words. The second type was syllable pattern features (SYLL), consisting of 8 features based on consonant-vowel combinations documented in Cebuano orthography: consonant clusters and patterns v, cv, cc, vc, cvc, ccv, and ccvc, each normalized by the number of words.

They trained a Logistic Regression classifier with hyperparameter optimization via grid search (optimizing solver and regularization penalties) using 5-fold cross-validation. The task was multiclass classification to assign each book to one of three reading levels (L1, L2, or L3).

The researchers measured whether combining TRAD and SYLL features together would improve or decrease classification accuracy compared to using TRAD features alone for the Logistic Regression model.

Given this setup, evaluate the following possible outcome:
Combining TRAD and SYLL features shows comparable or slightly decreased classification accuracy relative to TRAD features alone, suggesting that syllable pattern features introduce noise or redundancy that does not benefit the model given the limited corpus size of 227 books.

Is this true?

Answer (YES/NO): YES